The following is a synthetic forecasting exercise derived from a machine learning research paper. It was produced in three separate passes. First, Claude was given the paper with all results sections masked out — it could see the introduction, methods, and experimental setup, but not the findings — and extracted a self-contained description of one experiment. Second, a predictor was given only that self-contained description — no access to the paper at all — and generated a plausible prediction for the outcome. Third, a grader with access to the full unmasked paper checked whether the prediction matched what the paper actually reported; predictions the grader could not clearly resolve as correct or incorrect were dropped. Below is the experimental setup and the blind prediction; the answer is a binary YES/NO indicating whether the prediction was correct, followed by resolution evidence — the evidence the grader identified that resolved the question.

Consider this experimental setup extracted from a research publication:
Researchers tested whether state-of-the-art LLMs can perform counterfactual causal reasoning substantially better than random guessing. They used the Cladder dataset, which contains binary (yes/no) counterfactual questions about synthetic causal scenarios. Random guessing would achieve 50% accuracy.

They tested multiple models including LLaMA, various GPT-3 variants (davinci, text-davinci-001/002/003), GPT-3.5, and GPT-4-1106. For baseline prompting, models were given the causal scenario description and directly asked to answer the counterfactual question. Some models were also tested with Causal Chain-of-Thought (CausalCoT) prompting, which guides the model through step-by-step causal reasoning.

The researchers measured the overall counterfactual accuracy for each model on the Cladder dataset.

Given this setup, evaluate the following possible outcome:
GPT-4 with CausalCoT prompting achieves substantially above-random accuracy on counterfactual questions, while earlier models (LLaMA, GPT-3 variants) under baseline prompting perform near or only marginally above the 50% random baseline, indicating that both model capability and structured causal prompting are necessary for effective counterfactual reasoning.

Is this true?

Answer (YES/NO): NO